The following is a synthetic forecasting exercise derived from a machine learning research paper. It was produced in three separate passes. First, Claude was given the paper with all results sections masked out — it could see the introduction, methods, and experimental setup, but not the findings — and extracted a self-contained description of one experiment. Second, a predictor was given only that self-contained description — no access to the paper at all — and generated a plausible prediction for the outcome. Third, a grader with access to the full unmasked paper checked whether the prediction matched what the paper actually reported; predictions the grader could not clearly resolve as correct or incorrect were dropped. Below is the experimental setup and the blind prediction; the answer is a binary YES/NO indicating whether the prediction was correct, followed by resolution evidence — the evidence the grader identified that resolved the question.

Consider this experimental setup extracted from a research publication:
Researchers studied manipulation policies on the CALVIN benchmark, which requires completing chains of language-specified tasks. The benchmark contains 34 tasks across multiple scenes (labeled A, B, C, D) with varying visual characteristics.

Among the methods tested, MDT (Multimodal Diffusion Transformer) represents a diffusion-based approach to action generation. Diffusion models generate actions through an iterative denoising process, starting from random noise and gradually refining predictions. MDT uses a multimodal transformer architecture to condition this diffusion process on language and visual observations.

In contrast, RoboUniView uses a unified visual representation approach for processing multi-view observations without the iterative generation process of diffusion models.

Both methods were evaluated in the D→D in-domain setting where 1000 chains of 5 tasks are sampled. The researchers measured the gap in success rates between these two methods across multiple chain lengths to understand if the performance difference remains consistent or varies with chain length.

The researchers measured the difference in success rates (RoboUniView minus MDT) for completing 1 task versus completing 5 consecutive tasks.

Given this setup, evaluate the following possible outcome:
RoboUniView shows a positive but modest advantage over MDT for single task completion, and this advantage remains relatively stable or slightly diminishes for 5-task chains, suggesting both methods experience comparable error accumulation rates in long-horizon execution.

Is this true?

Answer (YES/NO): NO